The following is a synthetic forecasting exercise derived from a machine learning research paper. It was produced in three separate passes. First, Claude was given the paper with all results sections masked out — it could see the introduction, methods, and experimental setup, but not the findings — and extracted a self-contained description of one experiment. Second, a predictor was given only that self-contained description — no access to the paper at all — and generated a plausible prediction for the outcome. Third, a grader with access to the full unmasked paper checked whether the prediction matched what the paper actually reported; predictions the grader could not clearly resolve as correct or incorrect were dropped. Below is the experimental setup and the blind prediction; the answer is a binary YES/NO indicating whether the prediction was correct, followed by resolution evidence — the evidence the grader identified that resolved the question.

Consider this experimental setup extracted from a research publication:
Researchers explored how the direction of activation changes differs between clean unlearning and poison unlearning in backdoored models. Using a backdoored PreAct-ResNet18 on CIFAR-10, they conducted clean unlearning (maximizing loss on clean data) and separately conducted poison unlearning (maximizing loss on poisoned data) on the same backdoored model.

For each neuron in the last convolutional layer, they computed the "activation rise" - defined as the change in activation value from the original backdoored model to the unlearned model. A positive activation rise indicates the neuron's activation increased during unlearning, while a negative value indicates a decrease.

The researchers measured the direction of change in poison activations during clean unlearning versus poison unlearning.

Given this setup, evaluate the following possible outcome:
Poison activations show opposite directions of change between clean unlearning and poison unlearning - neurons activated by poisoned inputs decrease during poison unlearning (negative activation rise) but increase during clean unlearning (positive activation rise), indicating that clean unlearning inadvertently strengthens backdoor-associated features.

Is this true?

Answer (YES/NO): YES